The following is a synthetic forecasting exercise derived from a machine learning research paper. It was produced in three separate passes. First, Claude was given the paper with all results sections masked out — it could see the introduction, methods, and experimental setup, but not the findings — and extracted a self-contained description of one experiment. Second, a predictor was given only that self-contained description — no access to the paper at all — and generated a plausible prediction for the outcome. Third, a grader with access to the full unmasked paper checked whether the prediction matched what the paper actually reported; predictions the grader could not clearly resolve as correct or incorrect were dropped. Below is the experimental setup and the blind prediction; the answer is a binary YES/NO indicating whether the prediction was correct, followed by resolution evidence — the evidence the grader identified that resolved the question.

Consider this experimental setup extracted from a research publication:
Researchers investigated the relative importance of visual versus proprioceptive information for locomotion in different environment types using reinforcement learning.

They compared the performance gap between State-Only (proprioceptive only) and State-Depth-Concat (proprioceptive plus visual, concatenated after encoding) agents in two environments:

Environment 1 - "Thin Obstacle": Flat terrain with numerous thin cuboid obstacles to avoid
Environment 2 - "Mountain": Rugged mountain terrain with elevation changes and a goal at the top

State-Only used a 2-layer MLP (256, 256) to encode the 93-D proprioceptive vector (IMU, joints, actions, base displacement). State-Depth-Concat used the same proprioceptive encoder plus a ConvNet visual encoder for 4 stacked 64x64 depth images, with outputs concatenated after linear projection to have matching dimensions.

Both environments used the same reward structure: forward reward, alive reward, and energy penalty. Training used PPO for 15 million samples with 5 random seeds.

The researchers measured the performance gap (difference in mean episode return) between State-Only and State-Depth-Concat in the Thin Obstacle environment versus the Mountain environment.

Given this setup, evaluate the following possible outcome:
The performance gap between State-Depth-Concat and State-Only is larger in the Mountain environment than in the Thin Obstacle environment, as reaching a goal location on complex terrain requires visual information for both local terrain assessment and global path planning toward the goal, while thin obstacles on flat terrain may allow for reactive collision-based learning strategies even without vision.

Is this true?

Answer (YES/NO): NO